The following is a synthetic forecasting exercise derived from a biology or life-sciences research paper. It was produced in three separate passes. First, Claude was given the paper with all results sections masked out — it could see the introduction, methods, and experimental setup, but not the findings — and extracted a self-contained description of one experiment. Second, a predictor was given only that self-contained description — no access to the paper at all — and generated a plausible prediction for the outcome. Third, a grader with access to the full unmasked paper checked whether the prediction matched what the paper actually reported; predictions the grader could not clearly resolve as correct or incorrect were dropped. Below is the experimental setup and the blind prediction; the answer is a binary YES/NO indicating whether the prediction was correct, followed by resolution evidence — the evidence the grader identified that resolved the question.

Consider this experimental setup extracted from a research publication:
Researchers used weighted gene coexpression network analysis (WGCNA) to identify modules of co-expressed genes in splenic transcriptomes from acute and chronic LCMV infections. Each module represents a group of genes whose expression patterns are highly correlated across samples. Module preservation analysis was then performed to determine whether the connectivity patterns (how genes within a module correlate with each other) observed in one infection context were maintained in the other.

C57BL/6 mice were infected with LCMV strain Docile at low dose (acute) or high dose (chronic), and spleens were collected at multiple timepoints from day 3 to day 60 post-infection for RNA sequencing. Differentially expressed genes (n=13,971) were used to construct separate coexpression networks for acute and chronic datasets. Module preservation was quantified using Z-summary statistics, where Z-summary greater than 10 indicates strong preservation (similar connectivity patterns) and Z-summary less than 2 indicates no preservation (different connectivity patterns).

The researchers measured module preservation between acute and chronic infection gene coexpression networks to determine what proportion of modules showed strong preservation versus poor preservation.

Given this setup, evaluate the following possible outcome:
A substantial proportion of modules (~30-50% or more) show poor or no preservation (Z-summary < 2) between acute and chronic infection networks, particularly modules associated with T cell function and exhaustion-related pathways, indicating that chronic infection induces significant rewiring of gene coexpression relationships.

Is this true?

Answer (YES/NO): YES